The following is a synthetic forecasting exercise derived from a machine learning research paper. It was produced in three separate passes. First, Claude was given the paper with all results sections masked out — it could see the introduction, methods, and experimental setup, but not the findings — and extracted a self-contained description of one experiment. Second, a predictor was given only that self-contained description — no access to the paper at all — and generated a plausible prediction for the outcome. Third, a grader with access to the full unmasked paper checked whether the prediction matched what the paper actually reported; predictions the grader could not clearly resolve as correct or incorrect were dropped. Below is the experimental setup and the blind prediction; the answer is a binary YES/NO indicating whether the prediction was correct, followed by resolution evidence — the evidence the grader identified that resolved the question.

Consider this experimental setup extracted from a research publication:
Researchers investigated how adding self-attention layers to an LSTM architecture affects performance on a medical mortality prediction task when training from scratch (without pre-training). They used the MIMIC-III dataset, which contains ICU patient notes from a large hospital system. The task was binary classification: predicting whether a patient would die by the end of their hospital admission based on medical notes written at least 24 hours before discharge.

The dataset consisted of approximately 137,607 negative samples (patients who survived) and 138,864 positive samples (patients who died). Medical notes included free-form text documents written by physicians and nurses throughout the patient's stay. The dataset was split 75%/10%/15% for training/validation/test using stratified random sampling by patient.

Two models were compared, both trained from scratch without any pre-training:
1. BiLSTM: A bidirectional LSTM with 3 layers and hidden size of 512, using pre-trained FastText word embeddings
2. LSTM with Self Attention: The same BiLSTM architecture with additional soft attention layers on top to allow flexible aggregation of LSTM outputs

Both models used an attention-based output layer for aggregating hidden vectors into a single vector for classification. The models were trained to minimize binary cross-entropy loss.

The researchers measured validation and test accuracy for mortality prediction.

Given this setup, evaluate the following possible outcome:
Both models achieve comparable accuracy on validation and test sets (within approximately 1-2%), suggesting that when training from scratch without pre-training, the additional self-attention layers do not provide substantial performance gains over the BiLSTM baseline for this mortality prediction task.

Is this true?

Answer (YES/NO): NO